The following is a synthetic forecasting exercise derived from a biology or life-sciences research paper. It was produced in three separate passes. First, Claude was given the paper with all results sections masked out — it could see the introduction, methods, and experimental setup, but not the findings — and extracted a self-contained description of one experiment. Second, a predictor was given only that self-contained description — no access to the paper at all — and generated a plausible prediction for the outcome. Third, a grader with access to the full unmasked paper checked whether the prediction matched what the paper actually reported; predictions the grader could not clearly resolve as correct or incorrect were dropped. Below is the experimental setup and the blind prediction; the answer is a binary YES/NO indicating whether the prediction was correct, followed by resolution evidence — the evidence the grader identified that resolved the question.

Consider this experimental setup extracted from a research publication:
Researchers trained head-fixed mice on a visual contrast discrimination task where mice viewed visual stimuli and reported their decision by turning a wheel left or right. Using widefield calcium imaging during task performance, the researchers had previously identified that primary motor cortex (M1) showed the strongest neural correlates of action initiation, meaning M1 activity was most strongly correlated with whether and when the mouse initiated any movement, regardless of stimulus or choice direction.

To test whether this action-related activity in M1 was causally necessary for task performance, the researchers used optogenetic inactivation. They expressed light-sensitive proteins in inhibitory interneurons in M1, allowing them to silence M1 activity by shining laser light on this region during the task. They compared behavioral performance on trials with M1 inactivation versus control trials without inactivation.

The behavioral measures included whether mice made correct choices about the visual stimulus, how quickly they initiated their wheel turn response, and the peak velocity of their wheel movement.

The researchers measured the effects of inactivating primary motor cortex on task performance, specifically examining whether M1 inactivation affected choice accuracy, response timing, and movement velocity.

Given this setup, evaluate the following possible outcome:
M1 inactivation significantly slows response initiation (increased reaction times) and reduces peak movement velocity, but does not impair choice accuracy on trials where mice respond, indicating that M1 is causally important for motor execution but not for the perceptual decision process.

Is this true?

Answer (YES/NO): NO